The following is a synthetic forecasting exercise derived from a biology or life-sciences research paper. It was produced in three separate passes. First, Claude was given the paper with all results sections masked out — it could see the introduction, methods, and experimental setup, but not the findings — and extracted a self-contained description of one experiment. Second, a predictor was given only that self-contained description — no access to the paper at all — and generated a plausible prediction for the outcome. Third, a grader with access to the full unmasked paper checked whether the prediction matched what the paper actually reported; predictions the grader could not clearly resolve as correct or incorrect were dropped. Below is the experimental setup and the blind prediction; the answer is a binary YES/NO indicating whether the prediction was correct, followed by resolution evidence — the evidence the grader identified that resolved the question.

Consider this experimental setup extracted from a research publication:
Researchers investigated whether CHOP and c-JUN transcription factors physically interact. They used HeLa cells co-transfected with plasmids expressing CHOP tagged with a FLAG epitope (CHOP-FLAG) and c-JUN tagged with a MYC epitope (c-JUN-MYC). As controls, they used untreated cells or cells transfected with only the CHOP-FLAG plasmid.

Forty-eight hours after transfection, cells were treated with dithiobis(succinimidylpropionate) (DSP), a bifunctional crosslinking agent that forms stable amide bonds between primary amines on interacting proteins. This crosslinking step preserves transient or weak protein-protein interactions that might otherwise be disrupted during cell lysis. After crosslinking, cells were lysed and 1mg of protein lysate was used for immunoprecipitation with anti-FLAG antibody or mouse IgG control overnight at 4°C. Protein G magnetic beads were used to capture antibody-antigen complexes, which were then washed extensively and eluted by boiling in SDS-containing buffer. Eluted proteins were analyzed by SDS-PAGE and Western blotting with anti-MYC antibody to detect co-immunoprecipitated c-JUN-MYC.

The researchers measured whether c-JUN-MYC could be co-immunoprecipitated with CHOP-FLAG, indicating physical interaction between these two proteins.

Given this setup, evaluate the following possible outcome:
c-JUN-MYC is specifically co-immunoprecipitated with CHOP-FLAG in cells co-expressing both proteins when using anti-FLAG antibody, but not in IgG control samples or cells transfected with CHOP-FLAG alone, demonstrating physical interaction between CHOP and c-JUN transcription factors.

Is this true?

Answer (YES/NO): YES